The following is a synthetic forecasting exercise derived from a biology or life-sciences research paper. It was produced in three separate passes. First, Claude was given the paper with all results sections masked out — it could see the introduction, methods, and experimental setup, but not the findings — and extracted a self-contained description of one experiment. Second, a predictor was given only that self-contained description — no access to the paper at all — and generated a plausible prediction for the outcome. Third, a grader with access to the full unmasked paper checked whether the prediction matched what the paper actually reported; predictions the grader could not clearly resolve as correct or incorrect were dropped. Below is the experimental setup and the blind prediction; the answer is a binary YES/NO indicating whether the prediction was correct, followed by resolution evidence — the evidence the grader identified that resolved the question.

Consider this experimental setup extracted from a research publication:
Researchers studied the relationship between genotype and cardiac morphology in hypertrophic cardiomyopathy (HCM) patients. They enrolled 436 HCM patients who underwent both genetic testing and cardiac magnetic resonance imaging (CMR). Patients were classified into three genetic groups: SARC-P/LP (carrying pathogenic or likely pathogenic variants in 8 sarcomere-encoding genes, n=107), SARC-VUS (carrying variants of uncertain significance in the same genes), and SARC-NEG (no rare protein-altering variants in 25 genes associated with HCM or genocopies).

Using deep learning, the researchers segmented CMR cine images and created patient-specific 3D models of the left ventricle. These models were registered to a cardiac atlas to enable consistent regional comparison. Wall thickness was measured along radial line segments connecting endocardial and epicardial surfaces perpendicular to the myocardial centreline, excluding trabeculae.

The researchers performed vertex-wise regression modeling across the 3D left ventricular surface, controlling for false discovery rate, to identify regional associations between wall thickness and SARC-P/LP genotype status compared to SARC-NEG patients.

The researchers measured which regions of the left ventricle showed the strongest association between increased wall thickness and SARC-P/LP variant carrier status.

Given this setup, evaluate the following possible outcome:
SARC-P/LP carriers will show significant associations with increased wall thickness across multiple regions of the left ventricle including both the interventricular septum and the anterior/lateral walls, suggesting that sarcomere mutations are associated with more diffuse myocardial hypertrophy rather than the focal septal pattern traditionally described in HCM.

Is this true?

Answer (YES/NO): NO